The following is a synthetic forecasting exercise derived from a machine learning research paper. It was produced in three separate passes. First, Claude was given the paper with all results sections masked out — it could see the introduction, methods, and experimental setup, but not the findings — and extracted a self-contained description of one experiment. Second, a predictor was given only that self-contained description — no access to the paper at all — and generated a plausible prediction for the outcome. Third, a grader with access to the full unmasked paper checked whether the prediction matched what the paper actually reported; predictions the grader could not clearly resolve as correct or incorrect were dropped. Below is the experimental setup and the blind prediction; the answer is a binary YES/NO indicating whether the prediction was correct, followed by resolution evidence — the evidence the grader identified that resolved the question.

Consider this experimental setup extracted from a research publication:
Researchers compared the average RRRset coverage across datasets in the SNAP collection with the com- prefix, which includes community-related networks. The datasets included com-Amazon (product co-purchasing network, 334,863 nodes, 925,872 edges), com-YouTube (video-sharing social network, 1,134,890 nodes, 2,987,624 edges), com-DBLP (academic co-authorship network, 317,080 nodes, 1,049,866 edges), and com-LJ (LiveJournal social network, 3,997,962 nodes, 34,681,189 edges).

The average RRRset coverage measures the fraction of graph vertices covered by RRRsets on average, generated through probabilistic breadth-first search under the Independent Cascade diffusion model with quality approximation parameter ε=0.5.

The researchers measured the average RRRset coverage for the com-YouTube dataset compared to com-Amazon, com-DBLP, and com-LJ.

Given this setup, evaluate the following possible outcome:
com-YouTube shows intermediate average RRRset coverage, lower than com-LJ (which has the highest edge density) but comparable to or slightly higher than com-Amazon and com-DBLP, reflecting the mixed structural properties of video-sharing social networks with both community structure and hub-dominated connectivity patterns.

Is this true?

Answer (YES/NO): NO